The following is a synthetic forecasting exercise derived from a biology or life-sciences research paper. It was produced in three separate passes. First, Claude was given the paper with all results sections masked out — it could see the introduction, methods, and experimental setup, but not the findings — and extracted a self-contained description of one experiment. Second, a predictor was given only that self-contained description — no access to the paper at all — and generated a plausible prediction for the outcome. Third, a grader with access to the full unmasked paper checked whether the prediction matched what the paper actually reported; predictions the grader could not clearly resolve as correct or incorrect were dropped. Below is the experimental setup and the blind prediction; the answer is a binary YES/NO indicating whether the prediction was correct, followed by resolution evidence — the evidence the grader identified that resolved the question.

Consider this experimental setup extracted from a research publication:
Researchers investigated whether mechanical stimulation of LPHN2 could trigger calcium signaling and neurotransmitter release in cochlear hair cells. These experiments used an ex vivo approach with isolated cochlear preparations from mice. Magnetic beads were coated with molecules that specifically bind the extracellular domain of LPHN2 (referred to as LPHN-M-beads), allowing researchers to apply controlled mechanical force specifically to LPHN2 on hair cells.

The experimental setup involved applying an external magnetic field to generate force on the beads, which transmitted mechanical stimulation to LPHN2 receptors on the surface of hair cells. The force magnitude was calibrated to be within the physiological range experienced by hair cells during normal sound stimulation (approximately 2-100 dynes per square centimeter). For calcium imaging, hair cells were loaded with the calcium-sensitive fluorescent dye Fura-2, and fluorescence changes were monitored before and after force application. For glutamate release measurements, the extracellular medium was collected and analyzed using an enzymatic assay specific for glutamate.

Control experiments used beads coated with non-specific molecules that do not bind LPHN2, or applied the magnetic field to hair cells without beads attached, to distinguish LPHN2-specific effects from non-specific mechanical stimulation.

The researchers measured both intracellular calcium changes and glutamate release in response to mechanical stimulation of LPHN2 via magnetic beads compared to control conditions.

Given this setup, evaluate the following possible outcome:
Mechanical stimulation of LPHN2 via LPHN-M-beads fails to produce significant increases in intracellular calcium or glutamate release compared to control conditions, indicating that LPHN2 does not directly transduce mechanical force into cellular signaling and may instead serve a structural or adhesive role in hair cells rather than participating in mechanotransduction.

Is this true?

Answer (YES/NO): NO